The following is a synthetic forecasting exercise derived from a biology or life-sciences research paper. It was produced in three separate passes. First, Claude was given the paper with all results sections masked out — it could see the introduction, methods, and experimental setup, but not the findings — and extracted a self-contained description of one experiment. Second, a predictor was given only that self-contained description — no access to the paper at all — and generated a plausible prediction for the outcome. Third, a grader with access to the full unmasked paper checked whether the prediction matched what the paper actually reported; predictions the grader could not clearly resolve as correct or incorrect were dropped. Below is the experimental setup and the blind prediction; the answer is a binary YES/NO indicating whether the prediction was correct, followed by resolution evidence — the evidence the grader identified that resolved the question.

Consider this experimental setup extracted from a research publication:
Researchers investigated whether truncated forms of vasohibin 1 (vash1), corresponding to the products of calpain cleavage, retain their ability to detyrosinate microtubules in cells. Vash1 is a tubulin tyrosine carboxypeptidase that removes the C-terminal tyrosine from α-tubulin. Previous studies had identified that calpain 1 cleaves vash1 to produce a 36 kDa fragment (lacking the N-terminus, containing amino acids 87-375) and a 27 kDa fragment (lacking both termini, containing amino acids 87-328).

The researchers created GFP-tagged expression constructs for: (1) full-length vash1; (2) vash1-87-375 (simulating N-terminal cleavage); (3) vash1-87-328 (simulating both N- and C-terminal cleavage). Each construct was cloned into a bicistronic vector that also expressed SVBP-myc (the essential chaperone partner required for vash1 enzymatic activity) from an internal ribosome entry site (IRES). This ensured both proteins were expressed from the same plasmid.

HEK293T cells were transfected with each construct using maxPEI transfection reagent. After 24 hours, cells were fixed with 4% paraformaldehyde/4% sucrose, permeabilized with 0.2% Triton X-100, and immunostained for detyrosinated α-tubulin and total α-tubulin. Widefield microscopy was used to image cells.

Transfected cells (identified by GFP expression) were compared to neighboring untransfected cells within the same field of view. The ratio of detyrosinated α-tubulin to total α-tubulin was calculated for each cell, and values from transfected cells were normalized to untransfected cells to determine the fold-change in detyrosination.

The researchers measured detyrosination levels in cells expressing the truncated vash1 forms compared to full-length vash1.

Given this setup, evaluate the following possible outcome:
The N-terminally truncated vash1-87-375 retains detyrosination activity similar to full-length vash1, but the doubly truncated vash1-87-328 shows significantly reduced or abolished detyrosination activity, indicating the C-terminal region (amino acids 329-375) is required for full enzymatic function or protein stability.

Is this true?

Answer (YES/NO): NO